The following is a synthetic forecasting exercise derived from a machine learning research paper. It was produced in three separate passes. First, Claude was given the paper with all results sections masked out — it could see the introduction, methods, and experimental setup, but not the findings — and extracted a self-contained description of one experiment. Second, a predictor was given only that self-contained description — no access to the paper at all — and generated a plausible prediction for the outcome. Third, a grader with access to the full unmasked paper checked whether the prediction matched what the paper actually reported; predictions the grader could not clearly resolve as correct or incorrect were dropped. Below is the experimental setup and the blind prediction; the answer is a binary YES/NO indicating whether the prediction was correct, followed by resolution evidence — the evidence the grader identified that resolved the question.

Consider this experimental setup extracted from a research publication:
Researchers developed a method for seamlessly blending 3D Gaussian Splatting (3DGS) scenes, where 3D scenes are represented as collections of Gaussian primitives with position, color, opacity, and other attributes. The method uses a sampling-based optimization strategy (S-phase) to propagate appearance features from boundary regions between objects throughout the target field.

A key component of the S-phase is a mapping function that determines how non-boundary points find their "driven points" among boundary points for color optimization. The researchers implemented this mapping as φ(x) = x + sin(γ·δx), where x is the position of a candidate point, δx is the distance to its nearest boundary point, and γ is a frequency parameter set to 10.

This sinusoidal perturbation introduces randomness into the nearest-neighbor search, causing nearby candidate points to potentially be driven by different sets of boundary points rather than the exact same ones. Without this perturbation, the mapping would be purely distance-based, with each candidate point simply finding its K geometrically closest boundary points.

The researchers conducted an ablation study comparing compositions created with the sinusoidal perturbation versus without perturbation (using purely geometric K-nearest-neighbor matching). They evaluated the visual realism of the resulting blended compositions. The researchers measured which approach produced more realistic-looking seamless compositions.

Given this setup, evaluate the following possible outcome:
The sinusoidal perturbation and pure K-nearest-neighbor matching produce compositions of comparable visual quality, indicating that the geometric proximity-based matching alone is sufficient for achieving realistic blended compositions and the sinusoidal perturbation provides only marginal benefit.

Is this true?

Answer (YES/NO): NO